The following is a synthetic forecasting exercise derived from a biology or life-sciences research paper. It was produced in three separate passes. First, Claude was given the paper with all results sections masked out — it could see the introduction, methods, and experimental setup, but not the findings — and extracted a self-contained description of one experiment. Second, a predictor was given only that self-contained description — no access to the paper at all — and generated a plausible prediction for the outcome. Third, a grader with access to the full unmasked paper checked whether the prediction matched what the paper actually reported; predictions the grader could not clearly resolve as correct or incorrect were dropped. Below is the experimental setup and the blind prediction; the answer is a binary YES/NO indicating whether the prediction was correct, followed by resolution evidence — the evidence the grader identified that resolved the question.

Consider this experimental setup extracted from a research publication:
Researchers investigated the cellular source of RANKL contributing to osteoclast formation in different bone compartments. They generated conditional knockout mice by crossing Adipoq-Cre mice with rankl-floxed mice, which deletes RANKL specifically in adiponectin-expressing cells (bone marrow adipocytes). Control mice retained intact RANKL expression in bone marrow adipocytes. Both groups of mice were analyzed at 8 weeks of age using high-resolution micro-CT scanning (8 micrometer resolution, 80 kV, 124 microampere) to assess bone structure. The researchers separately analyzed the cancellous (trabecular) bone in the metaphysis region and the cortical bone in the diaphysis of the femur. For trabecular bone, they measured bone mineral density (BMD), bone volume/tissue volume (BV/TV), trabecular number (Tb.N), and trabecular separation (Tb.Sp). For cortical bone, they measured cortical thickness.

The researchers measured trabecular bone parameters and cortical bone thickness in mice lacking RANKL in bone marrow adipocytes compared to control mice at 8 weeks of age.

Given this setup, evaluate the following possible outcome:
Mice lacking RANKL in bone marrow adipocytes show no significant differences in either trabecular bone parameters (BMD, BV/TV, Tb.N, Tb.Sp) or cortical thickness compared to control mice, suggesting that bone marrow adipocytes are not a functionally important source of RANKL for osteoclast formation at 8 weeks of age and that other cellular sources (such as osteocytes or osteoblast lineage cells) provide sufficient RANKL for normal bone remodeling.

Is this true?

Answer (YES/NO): NO